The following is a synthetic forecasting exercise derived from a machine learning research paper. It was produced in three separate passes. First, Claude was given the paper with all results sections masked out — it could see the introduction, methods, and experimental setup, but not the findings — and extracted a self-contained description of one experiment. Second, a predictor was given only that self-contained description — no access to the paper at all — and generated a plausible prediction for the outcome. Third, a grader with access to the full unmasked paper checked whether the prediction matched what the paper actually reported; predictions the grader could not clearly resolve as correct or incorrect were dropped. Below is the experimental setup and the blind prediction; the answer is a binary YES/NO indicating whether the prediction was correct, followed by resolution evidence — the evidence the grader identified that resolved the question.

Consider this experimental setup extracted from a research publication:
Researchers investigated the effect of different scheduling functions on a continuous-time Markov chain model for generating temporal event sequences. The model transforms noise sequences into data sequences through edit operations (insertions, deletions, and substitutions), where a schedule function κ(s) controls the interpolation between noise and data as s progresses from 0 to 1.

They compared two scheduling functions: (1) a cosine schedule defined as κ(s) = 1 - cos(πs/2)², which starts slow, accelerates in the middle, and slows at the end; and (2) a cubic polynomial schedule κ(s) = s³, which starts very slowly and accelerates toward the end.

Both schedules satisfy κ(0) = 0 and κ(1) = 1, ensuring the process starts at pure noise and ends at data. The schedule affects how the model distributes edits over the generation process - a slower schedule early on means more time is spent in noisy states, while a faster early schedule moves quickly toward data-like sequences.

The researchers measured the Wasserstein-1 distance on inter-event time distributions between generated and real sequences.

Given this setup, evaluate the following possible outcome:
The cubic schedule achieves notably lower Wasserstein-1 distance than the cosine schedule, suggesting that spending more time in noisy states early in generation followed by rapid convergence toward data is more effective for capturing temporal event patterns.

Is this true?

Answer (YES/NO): NO